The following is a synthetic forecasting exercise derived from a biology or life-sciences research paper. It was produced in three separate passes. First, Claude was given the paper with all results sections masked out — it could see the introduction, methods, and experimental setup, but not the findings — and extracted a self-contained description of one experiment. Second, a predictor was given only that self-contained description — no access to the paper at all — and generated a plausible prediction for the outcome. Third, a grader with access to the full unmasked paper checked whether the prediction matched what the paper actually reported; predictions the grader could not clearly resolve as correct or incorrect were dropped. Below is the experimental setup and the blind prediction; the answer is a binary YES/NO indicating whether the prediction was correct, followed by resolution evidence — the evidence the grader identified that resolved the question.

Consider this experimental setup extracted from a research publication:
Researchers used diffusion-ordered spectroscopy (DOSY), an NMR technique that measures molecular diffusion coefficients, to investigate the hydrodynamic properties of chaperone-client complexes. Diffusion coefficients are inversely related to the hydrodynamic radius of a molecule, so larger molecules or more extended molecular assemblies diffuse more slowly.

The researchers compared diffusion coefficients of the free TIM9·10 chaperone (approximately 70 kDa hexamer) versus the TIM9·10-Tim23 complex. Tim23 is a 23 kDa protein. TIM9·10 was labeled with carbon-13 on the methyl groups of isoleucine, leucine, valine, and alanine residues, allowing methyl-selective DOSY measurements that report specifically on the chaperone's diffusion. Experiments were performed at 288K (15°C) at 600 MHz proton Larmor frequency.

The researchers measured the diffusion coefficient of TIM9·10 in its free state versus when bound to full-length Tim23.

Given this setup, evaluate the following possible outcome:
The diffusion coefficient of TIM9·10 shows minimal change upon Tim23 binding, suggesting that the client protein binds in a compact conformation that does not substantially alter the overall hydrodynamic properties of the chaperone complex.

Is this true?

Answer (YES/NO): NO